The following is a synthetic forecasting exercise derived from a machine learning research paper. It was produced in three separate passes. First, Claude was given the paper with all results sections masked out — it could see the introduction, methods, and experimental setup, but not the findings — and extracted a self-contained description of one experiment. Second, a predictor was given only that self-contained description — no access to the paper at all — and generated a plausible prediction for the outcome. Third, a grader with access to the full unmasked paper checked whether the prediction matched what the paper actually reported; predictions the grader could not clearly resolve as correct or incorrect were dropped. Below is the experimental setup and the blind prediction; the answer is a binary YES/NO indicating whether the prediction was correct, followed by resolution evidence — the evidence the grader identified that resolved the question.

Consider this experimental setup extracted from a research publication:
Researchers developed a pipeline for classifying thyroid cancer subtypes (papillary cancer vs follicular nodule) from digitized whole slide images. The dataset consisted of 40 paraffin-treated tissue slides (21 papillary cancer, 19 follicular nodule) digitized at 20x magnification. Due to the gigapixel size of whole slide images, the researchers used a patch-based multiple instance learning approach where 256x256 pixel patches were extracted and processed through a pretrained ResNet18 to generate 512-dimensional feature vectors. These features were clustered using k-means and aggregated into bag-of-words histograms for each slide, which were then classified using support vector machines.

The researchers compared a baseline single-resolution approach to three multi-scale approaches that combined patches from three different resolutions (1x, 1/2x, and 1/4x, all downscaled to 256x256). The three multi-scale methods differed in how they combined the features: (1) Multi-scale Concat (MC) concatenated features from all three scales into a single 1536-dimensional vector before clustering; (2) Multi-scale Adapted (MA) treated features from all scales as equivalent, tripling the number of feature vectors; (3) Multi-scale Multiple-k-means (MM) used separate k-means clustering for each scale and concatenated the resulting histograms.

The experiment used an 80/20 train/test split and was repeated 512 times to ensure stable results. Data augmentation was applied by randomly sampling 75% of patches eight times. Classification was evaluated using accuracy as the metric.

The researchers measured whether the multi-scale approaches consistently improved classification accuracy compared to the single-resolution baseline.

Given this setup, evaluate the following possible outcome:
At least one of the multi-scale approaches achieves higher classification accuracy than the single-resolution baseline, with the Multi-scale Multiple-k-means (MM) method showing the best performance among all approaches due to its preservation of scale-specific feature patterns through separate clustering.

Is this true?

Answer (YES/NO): YES